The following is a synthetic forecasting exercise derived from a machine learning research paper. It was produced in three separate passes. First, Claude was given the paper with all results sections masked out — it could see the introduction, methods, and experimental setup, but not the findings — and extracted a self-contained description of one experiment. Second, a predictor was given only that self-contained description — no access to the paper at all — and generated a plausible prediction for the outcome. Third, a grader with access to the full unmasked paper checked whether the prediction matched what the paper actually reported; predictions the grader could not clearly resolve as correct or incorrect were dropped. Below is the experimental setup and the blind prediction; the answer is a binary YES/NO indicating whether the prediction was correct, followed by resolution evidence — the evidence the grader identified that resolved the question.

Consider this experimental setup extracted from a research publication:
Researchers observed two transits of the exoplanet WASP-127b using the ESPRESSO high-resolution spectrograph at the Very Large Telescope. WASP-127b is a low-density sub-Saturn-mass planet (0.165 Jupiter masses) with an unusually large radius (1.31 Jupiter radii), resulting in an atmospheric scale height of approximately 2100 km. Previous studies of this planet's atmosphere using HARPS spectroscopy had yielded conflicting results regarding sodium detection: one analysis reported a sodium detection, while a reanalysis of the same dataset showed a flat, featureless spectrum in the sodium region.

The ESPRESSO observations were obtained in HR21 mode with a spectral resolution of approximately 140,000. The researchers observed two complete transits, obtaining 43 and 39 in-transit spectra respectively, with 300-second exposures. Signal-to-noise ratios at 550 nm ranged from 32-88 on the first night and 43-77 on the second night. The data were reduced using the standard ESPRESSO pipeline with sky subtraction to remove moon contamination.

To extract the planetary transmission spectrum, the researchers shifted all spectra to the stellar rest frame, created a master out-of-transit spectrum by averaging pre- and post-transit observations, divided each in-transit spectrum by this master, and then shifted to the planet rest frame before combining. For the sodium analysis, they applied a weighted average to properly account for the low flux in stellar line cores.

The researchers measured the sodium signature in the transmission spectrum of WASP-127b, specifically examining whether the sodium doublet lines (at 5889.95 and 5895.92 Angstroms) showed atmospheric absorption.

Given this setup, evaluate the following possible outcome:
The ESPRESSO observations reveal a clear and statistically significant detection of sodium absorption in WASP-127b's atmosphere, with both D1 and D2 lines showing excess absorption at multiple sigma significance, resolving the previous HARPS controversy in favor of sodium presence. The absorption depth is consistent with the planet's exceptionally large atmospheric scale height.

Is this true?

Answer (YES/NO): NO